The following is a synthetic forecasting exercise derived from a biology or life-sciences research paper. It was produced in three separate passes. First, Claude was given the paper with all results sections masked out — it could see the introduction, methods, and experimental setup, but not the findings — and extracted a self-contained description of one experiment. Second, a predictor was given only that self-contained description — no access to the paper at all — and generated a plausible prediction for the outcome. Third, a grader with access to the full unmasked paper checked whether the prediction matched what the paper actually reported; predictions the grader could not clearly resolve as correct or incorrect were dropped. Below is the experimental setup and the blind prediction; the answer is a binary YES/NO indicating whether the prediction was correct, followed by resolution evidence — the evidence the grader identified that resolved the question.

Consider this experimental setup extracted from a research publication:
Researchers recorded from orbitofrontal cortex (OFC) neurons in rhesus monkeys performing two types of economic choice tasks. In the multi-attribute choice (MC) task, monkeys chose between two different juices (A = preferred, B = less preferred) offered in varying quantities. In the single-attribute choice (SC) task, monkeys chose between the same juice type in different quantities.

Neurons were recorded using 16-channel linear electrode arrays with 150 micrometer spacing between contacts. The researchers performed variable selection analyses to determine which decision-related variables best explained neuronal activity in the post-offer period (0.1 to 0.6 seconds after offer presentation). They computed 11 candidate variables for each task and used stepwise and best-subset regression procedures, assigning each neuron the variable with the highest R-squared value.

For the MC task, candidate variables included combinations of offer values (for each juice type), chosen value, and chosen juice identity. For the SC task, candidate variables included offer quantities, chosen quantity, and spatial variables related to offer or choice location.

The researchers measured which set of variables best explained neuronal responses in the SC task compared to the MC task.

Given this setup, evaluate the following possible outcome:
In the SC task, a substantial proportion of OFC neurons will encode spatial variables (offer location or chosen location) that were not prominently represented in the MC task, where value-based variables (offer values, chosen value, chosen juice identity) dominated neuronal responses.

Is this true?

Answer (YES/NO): YES